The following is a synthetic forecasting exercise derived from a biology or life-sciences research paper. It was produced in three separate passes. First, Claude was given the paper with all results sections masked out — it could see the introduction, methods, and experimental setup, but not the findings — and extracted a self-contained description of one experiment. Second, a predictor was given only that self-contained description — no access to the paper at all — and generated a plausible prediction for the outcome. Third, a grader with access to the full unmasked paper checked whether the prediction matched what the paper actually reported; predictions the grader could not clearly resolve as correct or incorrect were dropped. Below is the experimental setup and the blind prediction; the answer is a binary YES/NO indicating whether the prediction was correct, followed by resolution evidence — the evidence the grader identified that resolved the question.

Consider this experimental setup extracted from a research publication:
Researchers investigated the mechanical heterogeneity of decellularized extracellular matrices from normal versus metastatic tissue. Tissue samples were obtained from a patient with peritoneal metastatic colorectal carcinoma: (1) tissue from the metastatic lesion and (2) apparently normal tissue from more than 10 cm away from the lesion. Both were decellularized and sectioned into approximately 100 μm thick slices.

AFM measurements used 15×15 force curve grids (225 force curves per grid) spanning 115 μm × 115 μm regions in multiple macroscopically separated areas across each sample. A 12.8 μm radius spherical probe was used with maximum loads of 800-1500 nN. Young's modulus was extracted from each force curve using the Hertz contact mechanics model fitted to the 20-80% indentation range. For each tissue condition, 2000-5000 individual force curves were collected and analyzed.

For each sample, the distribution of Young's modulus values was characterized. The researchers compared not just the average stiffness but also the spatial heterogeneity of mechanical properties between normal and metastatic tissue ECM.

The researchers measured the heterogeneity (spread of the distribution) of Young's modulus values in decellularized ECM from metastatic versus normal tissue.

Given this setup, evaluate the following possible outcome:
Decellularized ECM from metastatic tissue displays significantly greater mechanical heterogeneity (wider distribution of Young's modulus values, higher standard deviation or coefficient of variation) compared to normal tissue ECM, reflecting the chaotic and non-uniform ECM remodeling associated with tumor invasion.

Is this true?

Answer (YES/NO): NO